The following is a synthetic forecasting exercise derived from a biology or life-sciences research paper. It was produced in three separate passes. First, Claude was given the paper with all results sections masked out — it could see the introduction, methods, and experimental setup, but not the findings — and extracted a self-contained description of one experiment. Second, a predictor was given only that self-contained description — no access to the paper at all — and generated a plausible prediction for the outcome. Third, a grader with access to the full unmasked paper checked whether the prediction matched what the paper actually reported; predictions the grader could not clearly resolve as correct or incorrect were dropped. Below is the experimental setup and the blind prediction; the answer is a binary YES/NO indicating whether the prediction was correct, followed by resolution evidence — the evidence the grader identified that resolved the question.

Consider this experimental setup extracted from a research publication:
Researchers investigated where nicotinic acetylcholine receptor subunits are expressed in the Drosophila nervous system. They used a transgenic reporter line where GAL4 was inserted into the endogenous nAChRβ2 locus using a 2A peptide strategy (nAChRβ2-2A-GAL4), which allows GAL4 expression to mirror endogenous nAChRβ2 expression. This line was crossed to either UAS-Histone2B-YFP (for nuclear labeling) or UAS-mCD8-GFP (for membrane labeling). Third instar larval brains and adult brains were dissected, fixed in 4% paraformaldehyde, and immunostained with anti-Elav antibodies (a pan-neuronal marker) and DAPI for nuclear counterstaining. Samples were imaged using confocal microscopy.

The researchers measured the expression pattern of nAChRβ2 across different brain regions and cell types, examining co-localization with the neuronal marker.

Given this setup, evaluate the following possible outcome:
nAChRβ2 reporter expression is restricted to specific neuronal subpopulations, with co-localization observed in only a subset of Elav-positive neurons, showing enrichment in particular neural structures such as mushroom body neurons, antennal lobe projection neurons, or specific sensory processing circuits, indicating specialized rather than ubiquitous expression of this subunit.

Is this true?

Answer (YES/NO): NO